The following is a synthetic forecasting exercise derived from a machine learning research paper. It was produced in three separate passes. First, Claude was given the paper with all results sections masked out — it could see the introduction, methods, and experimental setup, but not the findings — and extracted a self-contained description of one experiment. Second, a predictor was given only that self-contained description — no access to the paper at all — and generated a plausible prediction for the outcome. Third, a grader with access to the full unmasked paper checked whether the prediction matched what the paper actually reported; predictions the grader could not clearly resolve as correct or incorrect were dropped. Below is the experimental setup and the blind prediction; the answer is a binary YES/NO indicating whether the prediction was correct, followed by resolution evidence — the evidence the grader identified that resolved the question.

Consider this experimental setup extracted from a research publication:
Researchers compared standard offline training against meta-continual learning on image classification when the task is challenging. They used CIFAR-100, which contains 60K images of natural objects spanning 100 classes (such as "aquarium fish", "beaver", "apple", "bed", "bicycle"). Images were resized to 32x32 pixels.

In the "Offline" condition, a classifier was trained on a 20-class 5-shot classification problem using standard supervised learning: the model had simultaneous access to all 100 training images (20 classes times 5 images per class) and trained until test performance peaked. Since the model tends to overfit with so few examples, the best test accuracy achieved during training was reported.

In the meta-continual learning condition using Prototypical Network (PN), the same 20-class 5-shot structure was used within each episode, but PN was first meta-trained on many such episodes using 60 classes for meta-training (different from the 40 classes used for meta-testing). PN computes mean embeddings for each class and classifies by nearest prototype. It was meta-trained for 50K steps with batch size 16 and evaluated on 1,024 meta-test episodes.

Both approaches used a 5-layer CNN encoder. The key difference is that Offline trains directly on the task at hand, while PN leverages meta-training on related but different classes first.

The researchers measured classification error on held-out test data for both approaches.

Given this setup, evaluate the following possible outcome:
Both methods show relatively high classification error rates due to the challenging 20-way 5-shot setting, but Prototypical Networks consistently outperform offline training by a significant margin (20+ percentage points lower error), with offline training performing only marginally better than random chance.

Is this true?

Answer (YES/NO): NO